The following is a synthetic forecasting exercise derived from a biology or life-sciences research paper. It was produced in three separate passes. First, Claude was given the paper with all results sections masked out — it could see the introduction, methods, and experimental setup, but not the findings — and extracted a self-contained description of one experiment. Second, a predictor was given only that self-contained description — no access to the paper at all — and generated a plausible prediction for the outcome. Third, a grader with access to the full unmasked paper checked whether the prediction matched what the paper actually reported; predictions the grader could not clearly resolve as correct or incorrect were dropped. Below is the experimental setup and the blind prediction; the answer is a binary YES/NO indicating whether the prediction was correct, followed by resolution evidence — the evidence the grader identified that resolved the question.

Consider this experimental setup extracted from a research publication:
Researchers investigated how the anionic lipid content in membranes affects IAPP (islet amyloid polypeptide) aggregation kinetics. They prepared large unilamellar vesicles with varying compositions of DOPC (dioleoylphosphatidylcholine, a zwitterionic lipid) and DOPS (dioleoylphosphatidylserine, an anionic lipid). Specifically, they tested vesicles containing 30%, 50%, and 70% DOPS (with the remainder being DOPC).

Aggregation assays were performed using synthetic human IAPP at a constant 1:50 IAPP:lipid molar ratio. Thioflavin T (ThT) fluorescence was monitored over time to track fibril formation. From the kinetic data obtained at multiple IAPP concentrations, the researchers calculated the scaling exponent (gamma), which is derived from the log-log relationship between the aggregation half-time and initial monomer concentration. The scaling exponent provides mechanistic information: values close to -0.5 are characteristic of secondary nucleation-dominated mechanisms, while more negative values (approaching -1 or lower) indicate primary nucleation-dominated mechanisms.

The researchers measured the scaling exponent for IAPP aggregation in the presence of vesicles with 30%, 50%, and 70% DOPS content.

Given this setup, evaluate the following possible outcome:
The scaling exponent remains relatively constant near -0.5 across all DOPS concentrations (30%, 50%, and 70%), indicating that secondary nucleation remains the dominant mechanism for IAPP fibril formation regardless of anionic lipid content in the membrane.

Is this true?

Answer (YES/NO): NO